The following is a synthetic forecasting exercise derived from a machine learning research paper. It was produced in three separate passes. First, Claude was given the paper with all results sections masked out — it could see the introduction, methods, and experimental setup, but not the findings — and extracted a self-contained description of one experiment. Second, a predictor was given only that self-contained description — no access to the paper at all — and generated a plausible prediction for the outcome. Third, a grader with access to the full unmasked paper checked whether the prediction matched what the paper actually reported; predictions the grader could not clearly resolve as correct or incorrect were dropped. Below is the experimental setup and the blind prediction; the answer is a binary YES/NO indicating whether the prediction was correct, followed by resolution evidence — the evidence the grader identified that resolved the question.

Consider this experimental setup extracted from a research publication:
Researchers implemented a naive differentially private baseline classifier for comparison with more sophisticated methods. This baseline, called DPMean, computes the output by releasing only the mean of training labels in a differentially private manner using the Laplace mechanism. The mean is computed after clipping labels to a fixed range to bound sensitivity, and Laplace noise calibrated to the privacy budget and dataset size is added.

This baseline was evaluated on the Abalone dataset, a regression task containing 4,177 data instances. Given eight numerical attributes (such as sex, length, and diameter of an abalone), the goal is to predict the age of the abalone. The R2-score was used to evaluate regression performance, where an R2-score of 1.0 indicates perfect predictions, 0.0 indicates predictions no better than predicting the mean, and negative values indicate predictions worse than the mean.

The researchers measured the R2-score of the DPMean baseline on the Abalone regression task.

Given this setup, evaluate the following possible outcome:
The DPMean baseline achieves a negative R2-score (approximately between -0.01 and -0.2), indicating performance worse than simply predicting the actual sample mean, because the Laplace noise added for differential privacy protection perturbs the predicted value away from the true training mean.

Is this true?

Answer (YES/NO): NO